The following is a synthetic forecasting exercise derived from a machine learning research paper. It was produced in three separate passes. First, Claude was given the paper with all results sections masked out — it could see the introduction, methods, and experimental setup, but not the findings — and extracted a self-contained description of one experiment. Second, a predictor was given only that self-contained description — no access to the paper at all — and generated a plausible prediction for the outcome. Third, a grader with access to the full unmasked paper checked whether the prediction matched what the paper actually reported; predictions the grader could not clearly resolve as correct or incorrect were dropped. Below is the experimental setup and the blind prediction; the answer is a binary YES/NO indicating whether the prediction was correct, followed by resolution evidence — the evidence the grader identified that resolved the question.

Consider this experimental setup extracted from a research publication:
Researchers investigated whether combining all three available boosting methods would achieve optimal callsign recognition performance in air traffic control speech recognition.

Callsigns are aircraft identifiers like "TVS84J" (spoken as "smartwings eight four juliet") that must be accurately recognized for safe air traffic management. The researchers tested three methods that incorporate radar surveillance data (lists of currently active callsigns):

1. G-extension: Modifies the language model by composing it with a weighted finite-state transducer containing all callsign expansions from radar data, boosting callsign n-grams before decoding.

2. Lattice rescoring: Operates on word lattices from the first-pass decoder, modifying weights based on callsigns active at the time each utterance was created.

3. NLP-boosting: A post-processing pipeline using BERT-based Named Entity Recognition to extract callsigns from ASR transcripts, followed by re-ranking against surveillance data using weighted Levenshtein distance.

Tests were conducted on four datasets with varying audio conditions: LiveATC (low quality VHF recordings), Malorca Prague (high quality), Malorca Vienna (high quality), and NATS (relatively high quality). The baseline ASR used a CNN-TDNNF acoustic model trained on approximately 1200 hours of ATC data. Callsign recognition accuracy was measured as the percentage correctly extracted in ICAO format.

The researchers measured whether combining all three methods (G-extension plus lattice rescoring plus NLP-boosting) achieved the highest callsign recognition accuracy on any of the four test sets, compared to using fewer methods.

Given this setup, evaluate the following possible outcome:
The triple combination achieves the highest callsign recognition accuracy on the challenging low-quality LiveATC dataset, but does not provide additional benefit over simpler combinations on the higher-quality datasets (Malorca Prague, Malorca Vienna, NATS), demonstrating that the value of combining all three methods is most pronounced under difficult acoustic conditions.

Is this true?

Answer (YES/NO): NO